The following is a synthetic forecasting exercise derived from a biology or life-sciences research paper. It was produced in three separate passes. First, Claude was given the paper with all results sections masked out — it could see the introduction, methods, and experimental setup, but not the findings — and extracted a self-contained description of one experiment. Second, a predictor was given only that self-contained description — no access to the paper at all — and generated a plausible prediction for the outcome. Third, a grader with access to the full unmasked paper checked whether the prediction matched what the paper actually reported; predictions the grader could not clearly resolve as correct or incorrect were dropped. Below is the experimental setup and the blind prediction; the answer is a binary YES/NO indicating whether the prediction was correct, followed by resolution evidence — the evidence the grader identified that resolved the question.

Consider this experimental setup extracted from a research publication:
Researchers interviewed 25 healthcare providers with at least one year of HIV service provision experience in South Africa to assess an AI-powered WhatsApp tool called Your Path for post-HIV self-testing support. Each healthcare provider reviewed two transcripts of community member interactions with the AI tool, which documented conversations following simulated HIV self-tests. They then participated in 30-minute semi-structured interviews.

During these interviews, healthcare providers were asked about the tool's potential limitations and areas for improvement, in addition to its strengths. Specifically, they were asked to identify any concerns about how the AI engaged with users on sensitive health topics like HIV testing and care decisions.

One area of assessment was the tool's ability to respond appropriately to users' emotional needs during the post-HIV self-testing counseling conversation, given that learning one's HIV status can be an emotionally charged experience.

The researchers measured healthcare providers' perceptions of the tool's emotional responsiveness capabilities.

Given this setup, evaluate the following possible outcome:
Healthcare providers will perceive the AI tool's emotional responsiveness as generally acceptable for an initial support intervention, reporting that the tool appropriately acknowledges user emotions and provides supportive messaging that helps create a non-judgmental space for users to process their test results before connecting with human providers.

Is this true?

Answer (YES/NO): NO